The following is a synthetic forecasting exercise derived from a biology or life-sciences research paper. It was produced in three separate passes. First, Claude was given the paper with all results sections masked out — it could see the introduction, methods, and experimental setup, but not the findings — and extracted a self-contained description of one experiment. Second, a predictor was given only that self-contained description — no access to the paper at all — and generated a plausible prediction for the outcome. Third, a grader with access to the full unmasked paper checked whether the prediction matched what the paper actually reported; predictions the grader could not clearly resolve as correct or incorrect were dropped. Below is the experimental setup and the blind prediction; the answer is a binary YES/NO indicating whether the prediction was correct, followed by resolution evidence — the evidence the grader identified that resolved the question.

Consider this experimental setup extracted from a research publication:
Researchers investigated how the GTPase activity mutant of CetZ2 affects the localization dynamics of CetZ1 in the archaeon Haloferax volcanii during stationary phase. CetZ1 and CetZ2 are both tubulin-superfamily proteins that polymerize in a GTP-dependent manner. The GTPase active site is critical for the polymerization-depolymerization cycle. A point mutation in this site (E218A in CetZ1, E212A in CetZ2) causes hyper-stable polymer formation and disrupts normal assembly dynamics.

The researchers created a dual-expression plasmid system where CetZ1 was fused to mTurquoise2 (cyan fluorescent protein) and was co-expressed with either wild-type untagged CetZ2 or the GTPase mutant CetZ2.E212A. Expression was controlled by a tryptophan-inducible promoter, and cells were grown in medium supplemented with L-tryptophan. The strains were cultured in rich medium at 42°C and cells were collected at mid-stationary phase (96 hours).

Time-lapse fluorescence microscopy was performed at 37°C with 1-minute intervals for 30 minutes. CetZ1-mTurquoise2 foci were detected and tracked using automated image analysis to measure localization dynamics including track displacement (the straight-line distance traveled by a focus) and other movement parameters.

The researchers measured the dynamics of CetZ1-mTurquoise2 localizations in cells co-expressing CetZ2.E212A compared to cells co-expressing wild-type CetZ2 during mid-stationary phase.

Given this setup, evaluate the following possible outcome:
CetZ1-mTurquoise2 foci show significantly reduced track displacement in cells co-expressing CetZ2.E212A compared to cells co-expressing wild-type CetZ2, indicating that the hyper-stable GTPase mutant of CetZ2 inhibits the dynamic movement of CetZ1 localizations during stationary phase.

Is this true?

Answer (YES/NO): YES